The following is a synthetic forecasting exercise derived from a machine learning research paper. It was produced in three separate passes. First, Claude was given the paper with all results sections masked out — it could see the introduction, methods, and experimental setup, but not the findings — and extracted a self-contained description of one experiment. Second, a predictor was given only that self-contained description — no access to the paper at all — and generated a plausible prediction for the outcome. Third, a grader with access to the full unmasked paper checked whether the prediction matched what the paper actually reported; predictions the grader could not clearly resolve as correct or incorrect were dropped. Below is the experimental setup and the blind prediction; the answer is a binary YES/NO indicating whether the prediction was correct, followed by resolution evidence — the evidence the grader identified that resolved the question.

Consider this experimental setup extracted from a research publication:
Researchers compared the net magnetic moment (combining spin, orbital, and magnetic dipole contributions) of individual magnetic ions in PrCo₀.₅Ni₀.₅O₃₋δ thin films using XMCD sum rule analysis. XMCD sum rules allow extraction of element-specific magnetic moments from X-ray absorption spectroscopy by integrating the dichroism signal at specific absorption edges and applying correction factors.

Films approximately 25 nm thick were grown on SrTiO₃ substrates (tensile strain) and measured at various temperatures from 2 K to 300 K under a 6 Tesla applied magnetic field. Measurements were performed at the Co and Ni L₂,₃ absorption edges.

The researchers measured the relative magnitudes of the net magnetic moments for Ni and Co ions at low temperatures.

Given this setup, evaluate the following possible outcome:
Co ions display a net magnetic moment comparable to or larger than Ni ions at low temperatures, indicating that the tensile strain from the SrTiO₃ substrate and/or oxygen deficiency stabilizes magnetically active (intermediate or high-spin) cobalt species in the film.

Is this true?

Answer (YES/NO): NO